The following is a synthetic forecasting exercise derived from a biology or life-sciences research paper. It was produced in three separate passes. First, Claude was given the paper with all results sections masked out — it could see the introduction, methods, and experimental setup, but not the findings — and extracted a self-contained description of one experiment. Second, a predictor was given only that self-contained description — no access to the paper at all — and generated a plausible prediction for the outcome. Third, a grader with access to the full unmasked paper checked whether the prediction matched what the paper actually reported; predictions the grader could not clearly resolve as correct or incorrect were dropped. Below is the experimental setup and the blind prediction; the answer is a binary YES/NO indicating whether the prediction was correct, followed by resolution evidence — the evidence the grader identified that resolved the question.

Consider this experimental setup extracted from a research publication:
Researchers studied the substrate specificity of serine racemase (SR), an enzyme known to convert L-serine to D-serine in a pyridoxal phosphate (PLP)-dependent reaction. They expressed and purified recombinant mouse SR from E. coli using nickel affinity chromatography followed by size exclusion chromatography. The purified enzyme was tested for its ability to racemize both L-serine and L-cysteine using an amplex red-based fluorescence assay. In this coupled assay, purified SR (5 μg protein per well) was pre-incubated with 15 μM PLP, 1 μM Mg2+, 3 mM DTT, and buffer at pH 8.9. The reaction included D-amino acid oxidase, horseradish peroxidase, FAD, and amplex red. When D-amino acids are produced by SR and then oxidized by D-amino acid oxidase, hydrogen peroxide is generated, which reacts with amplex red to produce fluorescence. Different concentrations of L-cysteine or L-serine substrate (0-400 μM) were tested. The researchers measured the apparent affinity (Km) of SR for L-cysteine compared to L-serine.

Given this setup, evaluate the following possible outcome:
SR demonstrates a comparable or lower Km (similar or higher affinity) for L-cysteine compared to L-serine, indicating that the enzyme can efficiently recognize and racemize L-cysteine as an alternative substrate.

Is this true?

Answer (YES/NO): YES